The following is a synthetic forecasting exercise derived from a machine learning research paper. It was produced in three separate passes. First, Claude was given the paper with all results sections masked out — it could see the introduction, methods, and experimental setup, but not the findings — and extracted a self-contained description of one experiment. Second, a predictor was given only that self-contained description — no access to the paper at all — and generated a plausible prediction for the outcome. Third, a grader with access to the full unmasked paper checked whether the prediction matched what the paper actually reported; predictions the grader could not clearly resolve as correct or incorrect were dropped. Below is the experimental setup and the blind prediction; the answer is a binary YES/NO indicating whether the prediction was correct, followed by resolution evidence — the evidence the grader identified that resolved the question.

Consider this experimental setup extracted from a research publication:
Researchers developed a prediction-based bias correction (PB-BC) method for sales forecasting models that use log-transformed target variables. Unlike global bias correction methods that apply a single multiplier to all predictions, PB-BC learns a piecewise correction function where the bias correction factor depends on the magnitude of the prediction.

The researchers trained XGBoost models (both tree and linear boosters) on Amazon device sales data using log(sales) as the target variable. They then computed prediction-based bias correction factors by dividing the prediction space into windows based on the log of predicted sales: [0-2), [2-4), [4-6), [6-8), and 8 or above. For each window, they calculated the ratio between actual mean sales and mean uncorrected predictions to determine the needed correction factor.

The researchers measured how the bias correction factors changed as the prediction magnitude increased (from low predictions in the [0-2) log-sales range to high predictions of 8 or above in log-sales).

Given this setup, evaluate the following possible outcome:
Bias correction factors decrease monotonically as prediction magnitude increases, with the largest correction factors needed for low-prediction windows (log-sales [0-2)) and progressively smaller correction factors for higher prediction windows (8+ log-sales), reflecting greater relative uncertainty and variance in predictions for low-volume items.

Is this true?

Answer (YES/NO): NO